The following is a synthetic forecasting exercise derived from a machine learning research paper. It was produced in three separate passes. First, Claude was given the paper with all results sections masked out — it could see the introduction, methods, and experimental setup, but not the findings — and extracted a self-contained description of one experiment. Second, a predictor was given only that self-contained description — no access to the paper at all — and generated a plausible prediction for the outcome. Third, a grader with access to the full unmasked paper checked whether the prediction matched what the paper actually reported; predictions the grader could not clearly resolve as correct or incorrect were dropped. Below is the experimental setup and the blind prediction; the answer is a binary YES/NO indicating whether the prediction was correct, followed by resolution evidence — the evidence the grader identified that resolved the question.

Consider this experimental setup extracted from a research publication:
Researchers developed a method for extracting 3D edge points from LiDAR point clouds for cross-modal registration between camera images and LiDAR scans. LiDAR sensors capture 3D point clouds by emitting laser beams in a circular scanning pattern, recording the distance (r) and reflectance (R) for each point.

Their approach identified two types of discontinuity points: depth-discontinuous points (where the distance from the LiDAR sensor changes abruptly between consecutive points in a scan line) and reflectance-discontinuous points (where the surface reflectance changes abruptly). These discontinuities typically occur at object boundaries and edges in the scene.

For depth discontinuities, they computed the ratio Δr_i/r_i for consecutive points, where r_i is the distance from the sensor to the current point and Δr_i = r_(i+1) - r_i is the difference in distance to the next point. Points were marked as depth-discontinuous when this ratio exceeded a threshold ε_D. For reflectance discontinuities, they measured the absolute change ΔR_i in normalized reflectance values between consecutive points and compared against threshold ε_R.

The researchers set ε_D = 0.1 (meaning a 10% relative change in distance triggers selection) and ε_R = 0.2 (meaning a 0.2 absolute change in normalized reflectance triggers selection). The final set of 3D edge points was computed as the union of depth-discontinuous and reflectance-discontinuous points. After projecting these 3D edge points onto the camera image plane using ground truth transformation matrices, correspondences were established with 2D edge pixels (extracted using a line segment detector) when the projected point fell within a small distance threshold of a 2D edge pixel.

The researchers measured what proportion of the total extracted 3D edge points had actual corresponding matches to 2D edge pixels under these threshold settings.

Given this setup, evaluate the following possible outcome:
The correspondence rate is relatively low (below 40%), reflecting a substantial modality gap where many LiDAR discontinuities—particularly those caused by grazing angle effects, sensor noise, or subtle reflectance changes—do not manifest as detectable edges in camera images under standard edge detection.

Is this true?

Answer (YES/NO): YES